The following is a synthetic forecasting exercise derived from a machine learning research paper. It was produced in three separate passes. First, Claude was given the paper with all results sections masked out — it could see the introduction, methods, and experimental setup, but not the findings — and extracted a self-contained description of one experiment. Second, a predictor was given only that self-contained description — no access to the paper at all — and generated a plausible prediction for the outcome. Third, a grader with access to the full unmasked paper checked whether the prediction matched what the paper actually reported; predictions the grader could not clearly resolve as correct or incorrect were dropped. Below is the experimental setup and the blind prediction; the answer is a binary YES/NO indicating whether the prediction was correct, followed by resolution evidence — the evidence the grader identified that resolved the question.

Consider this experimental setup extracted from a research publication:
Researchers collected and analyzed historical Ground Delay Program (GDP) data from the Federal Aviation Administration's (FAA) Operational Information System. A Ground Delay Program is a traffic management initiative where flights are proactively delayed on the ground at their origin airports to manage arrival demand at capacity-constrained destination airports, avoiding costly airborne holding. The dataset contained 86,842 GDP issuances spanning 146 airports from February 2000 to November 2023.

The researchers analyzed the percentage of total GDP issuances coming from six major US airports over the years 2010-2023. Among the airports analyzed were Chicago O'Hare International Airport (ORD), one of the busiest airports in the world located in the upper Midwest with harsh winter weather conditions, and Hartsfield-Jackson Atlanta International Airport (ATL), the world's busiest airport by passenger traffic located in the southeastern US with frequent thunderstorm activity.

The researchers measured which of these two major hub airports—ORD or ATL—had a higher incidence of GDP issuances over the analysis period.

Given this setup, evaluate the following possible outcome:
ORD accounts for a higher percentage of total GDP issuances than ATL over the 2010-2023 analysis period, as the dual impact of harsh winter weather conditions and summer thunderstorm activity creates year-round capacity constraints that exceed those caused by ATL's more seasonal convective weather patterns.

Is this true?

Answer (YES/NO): YES